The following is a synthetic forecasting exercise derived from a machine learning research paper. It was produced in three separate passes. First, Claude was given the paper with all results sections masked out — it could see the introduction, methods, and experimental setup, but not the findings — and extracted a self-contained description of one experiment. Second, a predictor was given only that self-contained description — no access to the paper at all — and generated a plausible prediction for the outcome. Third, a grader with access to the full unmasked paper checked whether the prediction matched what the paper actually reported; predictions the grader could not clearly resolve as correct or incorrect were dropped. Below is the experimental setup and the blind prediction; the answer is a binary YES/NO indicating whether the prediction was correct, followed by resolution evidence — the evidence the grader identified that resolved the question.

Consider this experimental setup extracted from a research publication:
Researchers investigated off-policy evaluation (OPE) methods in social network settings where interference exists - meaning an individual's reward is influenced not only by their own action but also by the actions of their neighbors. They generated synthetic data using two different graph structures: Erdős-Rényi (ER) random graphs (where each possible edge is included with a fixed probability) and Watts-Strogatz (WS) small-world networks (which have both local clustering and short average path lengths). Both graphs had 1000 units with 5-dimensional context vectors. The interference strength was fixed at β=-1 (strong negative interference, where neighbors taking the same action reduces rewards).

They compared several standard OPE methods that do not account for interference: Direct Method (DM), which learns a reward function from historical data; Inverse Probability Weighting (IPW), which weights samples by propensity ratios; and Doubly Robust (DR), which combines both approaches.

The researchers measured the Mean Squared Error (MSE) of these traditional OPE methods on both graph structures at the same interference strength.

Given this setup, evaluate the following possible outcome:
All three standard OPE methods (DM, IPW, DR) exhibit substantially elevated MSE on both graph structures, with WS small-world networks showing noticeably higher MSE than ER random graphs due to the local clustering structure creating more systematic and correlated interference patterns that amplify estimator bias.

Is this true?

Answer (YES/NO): NO